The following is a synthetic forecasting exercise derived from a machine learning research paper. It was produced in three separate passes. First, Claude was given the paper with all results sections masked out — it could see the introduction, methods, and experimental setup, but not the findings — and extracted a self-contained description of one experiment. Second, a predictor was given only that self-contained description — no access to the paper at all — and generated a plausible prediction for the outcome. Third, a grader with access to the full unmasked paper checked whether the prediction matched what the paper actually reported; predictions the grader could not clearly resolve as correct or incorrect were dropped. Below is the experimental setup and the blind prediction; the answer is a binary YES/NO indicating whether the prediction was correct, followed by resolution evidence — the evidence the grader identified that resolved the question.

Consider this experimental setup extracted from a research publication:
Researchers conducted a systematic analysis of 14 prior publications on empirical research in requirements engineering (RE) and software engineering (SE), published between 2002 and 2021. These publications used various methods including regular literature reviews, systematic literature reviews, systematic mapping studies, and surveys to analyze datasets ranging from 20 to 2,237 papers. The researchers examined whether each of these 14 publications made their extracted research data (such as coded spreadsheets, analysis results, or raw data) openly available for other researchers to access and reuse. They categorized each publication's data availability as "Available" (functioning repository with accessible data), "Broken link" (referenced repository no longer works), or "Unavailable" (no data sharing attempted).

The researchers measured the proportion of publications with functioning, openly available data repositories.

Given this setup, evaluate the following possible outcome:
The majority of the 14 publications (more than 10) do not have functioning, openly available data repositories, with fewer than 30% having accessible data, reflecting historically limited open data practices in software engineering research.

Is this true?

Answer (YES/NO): YES